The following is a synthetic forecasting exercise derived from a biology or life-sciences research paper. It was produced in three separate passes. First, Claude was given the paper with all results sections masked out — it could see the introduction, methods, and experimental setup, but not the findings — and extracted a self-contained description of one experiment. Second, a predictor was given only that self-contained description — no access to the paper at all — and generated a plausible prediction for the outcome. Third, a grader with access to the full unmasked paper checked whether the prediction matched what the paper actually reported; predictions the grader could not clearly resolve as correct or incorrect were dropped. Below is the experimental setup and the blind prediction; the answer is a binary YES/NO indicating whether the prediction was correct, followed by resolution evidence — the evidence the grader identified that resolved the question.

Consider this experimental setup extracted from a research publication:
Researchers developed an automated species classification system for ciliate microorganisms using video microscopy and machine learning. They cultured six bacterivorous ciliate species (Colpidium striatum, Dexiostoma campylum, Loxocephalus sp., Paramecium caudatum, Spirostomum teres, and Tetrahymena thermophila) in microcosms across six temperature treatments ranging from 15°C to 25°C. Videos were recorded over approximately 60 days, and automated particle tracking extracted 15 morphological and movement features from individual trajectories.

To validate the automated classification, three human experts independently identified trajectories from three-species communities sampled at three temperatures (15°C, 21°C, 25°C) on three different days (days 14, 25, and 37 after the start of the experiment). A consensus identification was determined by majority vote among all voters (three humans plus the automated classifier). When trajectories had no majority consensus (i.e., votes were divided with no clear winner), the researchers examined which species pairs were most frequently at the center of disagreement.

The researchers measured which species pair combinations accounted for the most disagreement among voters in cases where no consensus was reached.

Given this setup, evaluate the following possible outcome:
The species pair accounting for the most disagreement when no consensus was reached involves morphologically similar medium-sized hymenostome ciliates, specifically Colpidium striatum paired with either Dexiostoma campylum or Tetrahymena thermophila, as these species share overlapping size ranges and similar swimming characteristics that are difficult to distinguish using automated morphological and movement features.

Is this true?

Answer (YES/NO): NO